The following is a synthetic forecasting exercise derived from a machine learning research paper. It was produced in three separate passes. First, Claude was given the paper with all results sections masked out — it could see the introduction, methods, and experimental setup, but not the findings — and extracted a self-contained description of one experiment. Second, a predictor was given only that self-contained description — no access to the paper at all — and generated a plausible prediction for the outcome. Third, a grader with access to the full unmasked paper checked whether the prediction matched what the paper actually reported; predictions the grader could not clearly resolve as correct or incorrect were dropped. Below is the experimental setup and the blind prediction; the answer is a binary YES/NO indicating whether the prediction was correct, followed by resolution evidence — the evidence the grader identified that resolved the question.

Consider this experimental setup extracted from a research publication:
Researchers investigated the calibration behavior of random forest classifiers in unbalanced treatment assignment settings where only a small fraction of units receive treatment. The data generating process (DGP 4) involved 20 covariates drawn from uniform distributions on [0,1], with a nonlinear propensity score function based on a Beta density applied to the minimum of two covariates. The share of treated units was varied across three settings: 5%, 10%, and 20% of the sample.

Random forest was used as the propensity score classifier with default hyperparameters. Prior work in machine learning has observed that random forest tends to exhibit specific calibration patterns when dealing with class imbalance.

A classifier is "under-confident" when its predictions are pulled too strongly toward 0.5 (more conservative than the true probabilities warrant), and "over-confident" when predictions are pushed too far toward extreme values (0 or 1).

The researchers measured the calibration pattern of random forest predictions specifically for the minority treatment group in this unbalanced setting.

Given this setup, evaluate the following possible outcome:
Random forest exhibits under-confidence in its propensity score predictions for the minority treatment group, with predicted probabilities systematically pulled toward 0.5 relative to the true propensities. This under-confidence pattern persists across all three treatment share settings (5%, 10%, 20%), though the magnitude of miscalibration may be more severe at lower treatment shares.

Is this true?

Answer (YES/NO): YES